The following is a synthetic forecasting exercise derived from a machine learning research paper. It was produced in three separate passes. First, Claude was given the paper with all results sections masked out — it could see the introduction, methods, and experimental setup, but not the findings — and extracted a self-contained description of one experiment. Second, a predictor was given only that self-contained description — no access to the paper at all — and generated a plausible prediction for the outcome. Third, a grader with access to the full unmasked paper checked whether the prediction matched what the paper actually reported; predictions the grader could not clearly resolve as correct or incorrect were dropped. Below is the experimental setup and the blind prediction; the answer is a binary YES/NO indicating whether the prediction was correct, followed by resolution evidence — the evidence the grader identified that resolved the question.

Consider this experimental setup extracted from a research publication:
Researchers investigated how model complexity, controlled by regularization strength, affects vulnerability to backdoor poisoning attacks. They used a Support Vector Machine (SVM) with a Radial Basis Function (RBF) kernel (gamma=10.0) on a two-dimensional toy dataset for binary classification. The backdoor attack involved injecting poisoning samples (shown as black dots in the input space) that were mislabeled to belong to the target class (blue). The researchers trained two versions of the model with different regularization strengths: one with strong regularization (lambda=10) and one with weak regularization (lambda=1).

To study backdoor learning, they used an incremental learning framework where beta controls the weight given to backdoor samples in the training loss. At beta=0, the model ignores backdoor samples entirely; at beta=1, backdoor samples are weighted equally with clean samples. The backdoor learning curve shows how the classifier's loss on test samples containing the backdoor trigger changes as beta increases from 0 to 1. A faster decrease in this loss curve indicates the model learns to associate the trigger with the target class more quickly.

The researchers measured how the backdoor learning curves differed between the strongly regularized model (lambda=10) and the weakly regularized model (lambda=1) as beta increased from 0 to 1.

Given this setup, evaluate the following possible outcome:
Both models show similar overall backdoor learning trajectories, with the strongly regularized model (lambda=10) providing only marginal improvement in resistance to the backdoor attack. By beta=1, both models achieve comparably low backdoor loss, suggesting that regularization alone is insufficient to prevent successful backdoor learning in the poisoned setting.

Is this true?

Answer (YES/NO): NO